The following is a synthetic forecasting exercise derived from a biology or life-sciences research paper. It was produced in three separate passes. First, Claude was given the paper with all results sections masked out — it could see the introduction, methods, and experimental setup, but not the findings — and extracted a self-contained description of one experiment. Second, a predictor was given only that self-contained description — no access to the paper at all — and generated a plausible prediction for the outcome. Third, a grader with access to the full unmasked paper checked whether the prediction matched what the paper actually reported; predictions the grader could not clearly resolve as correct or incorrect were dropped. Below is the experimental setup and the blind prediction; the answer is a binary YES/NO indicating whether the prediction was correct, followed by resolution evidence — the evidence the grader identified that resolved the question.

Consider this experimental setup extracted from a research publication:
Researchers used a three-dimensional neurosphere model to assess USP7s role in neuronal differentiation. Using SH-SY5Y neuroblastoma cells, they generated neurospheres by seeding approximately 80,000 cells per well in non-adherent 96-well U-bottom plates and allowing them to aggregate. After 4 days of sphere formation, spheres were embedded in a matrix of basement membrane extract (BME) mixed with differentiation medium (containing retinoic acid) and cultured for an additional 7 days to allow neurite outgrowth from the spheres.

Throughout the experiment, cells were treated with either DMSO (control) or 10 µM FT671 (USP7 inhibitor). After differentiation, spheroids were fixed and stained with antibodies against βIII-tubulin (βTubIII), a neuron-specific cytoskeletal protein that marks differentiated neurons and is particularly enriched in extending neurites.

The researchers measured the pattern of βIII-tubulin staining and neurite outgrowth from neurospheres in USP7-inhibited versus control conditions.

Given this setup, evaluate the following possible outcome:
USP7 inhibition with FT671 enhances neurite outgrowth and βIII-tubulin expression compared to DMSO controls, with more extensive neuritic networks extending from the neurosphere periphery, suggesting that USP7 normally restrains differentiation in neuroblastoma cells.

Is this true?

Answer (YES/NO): NO